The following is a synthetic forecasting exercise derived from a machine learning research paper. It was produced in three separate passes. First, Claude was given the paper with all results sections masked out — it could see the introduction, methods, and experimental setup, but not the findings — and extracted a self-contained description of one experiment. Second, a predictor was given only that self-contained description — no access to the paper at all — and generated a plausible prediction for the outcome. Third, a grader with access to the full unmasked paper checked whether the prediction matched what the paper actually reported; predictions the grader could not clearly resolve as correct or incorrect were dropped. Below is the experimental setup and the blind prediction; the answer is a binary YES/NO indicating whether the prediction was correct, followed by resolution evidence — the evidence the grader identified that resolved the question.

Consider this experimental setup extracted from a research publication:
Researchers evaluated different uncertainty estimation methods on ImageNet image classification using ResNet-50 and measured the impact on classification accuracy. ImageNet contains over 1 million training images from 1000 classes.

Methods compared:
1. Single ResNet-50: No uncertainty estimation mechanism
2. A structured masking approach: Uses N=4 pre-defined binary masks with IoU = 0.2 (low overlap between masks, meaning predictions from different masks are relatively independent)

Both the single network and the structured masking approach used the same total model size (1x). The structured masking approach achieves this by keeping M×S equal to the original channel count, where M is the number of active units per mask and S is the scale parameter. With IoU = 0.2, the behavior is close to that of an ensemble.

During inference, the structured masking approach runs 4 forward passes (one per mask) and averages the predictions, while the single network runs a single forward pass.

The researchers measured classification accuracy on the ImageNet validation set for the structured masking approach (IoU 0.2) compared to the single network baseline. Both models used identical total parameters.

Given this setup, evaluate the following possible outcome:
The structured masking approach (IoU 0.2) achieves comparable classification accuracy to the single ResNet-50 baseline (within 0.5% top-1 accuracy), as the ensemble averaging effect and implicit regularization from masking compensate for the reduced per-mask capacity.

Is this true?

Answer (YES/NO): NO